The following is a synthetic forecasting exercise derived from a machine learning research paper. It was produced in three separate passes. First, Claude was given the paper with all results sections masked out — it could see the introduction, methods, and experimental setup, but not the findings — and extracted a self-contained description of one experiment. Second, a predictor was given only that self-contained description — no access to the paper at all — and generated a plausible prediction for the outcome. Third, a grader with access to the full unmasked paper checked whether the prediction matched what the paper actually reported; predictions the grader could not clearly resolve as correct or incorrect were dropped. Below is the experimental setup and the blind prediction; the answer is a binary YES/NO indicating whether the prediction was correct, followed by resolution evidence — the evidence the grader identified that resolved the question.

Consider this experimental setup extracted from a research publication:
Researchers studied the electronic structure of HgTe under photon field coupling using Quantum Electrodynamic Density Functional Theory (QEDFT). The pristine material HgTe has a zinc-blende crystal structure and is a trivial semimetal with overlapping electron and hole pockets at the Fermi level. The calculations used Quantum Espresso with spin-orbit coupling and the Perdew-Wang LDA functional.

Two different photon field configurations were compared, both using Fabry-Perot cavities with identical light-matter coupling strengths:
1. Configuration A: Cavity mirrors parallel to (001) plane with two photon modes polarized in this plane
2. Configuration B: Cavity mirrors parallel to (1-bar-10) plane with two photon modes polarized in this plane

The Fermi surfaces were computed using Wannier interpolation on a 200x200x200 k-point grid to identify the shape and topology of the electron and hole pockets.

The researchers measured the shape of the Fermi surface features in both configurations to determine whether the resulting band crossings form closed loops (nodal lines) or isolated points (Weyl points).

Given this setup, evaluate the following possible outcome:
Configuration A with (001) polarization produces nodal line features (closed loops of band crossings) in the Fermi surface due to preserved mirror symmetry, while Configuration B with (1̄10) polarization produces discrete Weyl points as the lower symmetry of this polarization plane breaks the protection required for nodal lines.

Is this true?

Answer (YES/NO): YES